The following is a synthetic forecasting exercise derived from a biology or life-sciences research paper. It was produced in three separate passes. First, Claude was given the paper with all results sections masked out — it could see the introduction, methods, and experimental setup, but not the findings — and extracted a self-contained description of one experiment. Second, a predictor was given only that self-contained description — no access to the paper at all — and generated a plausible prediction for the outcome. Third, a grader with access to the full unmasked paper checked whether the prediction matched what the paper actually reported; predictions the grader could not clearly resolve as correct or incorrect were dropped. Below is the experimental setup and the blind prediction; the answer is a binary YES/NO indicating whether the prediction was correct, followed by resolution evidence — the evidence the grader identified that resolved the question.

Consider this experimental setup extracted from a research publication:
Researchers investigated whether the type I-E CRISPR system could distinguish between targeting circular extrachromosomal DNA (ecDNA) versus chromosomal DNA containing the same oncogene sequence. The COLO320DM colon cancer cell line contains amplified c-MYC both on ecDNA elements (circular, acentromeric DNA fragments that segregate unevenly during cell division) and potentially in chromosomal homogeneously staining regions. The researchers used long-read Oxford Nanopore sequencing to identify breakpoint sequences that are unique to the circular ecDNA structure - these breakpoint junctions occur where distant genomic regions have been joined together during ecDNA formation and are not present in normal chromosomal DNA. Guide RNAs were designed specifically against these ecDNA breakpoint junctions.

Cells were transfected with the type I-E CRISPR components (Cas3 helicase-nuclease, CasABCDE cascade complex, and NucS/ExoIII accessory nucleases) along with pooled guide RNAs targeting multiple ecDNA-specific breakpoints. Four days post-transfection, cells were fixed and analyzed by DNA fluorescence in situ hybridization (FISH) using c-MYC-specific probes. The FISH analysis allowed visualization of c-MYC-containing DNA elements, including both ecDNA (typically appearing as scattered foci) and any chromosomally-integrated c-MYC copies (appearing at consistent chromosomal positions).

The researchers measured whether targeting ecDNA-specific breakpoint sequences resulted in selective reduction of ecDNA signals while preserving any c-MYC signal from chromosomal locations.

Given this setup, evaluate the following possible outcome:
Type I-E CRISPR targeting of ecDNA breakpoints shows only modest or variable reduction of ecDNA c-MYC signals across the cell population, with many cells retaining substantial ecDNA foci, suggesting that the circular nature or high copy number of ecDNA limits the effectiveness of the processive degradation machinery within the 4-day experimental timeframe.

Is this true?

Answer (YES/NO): NO